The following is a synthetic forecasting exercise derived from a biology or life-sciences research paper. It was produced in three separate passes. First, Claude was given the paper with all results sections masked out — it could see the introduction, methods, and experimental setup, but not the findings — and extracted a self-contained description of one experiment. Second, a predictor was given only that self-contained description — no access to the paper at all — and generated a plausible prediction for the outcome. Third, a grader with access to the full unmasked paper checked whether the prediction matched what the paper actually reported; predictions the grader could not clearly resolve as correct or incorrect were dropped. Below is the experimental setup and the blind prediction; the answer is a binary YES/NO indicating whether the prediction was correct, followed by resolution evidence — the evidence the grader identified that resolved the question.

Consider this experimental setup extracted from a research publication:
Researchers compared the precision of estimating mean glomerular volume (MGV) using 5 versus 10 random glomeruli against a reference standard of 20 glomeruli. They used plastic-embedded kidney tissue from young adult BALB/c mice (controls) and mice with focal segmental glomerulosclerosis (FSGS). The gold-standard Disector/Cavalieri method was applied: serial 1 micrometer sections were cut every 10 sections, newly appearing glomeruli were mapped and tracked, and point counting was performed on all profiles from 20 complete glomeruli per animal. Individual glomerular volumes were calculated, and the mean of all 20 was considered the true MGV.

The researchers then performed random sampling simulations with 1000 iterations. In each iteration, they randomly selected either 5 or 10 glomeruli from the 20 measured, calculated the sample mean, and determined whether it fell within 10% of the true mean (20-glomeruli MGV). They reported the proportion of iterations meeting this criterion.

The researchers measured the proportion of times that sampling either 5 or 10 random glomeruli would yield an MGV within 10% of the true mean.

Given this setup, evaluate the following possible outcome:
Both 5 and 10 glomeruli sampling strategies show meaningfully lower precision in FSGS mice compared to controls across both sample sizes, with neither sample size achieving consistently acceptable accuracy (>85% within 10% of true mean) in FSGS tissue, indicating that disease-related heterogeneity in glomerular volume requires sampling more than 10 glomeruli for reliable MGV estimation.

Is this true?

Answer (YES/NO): NO